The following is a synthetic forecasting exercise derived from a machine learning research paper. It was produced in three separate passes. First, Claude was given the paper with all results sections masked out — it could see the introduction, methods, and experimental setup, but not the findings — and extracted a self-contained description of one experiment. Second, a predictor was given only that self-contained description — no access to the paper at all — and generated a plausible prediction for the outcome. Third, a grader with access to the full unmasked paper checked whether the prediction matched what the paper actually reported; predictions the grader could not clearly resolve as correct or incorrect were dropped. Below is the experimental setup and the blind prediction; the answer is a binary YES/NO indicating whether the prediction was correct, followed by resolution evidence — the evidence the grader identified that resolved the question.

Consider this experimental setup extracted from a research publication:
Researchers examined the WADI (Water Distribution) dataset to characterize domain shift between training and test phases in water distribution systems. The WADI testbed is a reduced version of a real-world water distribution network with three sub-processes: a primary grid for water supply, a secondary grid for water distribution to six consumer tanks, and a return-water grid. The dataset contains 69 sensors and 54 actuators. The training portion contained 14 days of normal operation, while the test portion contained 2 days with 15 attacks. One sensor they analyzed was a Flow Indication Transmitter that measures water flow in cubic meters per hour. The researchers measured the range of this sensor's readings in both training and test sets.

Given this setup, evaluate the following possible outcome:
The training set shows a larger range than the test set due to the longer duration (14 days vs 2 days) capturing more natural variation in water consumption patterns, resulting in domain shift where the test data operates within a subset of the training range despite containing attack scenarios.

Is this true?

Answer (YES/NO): NO